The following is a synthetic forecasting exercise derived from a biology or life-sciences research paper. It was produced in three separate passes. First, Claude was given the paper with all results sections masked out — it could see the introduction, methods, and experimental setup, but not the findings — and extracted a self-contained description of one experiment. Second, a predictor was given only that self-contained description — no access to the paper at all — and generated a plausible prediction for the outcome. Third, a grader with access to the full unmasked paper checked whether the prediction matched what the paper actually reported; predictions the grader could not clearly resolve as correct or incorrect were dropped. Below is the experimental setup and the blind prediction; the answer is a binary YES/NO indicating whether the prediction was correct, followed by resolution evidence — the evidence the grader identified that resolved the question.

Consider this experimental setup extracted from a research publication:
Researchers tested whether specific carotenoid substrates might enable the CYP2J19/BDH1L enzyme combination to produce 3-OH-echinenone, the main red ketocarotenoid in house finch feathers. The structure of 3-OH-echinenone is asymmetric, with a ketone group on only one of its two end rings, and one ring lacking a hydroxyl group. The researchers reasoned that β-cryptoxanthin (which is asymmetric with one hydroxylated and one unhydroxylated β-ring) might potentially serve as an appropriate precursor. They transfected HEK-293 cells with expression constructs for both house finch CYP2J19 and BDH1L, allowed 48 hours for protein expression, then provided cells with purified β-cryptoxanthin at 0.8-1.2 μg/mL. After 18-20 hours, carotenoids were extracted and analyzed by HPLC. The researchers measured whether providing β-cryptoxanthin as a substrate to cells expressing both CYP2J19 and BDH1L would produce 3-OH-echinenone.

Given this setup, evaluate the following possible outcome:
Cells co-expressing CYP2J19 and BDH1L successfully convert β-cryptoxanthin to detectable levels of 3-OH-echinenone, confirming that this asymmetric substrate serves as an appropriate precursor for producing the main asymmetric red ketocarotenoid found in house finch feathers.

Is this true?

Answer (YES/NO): NO